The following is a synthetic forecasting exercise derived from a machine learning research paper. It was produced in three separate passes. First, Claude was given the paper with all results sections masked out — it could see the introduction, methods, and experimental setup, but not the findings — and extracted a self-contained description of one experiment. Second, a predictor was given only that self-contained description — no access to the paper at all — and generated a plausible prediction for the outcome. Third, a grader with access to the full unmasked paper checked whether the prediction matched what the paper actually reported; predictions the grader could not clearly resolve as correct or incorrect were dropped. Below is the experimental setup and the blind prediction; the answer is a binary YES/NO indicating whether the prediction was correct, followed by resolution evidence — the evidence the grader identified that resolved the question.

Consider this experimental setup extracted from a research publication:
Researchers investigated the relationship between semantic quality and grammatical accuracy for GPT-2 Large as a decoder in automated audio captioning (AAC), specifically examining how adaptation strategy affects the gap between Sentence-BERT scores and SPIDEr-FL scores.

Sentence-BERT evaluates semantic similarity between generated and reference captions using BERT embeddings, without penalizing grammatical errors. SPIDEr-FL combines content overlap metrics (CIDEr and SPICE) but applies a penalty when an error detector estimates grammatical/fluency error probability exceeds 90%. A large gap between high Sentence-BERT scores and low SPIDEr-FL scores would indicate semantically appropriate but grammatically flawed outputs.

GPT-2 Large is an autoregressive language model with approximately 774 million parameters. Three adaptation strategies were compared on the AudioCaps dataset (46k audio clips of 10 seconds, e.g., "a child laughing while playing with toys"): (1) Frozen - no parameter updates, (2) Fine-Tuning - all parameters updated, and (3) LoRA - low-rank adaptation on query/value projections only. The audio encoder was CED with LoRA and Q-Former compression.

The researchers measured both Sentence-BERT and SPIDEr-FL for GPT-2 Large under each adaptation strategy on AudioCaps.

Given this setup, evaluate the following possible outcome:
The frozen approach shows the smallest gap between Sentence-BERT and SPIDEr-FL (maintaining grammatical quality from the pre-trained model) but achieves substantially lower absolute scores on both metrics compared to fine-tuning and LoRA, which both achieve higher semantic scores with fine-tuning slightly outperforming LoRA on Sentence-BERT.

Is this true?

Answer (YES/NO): NO